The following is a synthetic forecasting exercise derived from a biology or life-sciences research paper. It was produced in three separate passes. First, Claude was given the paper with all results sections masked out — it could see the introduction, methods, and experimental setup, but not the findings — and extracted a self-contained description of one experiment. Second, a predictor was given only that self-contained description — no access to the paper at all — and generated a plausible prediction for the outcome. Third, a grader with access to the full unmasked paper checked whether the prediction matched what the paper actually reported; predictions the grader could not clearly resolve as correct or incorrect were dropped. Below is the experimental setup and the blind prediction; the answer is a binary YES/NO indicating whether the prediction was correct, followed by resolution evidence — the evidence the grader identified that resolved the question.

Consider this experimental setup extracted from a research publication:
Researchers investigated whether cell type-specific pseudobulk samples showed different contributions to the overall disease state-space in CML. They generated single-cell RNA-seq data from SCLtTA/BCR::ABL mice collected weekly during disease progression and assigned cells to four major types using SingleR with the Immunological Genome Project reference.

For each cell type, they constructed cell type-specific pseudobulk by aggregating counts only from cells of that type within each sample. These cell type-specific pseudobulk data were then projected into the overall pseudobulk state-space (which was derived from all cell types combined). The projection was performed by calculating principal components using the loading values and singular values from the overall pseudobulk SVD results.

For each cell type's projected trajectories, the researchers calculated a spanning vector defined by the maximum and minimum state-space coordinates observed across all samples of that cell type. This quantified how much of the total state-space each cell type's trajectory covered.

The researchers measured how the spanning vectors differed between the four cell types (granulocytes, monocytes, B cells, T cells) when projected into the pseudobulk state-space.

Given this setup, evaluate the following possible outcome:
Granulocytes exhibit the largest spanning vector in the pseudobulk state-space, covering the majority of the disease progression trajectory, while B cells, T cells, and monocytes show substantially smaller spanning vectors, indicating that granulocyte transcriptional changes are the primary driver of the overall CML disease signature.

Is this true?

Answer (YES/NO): NO